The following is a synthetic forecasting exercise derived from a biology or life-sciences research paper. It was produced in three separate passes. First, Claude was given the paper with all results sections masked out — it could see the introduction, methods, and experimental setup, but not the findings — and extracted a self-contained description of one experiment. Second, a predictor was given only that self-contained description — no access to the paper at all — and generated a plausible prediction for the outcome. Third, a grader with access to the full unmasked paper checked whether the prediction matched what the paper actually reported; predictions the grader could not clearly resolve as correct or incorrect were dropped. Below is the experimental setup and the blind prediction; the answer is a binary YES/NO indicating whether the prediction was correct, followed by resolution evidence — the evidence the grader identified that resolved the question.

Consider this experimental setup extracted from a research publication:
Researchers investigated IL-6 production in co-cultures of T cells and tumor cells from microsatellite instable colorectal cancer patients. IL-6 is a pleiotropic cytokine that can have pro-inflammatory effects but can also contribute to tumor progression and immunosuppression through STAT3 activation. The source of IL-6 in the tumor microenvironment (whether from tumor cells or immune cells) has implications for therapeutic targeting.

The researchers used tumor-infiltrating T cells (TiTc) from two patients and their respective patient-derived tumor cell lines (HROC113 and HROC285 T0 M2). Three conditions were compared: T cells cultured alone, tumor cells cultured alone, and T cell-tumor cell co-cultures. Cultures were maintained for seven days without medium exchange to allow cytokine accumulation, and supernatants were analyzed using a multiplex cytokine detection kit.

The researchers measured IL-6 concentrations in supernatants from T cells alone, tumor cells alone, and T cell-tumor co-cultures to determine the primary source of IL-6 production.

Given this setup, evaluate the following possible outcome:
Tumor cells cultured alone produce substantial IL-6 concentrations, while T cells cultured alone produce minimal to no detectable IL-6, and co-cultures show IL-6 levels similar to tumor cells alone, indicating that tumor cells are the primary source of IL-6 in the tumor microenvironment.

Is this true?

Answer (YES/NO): NO